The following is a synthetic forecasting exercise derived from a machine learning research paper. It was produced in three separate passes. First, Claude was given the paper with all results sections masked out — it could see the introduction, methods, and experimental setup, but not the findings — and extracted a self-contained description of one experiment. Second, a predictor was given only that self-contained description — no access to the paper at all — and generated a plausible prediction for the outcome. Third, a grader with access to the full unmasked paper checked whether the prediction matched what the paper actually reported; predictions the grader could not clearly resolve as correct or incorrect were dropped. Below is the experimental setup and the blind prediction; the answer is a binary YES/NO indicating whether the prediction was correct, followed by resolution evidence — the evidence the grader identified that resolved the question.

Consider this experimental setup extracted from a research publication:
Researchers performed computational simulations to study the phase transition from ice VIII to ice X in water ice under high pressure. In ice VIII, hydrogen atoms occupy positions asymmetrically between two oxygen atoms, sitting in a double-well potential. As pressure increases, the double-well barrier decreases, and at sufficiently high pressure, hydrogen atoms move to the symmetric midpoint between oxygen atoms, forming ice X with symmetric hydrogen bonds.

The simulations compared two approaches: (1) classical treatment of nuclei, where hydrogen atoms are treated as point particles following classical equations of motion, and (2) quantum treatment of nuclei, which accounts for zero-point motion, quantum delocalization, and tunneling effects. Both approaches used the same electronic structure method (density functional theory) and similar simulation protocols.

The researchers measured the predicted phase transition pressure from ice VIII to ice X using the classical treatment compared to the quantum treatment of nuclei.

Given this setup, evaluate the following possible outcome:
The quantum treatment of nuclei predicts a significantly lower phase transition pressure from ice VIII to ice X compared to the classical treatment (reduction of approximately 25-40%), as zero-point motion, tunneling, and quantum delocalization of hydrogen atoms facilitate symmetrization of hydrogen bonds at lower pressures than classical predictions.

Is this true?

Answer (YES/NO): YES